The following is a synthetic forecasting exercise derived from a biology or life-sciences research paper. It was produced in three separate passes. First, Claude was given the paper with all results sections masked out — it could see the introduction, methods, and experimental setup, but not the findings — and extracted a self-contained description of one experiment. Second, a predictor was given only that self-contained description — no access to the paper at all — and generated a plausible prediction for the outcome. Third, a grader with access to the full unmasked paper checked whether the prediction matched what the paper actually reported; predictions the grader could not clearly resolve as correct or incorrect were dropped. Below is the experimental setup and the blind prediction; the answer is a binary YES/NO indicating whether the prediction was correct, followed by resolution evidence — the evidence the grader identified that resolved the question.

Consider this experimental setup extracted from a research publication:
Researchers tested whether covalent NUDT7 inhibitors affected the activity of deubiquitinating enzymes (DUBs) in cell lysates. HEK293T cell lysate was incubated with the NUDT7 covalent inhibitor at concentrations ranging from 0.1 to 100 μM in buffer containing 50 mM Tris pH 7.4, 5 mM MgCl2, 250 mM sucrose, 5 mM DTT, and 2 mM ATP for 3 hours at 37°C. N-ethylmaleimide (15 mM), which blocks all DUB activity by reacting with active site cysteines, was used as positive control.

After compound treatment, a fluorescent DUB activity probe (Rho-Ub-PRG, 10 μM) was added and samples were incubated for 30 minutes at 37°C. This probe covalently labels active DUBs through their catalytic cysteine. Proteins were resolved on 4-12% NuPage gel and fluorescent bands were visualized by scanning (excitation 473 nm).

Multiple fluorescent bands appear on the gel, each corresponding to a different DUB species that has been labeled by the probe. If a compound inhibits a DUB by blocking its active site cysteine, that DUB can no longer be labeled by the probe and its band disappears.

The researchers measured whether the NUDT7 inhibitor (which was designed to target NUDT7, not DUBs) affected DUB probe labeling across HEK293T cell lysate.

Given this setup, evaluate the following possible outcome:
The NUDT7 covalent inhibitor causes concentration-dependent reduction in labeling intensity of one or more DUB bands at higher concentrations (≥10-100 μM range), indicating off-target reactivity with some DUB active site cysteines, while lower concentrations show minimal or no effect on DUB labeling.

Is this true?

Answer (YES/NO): NO